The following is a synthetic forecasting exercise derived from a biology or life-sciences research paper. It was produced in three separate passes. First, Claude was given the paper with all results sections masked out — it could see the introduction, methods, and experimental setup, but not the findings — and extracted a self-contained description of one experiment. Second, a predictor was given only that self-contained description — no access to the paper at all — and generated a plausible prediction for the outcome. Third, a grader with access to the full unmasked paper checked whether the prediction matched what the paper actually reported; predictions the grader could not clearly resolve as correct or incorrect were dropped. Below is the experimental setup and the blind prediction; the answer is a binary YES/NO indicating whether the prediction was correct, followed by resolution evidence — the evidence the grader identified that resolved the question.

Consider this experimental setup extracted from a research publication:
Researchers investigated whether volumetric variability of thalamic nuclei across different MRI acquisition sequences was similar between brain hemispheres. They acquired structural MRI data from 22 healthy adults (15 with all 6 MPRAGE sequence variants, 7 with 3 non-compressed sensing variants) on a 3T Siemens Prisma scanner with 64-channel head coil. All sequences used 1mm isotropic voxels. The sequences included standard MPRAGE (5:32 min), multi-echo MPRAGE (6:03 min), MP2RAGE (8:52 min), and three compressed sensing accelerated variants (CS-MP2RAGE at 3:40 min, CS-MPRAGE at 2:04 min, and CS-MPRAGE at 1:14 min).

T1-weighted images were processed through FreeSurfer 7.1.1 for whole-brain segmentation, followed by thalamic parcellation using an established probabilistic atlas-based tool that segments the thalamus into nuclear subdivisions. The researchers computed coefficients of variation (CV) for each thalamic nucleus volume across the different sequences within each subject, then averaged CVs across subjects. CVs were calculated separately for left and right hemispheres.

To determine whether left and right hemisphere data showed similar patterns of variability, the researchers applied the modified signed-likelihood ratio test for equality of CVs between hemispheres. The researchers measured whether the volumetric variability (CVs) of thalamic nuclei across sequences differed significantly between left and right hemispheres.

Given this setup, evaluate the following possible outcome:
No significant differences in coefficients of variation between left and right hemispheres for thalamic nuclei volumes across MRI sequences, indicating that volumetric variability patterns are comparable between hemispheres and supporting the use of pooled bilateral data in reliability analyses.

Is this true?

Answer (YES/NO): YES